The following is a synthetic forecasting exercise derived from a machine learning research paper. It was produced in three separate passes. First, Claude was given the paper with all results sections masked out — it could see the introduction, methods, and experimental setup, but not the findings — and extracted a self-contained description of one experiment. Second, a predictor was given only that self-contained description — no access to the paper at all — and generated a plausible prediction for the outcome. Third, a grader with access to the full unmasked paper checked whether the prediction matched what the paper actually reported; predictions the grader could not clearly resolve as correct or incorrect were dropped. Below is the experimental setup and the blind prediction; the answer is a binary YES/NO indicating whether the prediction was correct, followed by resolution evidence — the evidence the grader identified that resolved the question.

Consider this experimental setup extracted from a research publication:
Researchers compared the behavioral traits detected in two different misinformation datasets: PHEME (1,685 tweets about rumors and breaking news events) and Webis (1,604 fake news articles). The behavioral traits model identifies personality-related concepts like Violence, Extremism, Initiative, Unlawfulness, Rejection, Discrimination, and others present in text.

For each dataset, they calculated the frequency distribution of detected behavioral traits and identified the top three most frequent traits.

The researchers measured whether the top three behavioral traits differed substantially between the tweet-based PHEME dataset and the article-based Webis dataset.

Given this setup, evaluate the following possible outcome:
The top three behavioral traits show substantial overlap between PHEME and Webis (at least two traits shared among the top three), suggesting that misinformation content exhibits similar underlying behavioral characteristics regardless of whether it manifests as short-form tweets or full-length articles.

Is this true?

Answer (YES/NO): YES